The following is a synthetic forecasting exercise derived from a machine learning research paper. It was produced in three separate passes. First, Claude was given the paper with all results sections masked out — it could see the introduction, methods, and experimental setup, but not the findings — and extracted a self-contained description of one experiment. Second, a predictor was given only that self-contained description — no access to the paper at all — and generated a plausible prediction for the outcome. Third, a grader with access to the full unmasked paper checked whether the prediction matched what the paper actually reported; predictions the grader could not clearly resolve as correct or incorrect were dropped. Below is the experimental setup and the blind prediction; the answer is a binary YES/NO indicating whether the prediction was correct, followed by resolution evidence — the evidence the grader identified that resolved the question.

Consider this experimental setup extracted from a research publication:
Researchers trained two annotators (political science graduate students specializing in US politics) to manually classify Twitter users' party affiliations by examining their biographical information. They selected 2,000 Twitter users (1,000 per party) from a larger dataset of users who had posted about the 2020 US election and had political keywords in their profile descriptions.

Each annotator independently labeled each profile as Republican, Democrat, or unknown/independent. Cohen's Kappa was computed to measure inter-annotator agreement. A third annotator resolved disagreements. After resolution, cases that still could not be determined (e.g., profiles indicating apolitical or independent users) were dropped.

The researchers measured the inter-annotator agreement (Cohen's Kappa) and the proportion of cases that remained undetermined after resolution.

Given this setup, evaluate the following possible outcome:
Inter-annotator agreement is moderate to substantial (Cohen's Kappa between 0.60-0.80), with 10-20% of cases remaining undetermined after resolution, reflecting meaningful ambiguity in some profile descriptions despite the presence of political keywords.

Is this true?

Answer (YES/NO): NO